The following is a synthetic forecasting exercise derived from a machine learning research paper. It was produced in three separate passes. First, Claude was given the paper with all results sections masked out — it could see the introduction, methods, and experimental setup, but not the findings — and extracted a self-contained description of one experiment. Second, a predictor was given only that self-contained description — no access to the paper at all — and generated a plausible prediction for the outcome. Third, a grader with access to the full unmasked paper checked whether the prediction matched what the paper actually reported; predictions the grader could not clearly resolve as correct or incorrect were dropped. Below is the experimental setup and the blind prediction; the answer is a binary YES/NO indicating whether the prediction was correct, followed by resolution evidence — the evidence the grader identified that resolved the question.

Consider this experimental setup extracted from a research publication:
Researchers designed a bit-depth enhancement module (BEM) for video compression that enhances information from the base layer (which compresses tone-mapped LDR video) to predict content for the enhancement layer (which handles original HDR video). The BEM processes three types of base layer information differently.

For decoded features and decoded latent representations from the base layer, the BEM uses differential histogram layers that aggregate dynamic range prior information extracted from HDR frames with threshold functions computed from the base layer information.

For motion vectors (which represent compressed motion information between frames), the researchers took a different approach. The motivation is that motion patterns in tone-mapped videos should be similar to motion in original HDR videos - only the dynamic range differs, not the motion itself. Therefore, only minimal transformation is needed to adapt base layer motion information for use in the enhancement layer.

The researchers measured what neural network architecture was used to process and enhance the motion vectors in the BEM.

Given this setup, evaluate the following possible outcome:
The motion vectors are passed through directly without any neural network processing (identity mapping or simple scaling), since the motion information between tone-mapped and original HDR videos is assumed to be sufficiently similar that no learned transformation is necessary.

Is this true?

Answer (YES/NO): NO